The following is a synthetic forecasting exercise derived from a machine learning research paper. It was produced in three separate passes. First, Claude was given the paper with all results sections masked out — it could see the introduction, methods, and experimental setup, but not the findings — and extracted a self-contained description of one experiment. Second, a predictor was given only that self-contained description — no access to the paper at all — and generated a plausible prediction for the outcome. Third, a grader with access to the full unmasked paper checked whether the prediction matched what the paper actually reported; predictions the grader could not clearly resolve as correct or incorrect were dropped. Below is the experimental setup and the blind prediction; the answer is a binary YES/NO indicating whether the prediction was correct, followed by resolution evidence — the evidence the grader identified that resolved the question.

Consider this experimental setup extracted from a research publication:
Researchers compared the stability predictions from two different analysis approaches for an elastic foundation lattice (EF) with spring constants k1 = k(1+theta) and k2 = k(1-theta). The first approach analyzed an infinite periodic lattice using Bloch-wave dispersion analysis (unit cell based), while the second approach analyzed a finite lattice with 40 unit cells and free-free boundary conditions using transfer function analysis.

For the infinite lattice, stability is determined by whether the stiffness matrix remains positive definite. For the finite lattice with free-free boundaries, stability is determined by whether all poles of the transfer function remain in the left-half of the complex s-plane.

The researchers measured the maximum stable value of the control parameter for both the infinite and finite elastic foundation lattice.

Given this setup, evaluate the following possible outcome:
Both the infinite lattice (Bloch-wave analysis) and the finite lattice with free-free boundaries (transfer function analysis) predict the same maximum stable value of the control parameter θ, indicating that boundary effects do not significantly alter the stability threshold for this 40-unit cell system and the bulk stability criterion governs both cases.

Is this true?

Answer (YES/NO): NO